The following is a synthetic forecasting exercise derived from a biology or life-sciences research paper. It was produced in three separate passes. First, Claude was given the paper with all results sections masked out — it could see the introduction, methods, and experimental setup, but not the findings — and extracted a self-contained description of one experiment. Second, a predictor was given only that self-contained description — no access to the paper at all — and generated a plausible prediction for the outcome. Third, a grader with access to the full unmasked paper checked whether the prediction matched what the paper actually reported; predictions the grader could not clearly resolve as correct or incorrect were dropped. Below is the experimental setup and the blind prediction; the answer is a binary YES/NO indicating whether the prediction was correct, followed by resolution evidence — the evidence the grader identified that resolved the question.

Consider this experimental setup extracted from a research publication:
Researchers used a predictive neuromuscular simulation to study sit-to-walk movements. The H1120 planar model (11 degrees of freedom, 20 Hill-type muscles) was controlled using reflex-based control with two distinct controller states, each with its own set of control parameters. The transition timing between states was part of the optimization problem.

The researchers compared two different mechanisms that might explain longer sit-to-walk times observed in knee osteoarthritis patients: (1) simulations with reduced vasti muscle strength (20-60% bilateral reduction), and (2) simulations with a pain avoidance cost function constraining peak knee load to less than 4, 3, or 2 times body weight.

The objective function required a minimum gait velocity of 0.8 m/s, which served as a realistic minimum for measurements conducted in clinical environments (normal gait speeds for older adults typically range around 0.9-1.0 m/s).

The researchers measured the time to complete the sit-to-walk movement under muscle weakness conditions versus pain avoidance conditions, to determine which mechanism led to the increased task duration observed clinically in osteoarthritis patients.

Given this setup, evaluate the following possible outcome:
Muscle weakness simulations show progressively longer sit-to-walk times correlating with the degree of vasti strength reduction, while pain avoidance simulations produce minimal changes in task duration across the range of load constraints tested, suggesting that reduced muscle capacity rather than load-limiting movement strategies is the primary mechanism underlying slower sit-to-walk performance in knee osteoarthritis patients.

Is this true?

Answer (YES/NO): NO